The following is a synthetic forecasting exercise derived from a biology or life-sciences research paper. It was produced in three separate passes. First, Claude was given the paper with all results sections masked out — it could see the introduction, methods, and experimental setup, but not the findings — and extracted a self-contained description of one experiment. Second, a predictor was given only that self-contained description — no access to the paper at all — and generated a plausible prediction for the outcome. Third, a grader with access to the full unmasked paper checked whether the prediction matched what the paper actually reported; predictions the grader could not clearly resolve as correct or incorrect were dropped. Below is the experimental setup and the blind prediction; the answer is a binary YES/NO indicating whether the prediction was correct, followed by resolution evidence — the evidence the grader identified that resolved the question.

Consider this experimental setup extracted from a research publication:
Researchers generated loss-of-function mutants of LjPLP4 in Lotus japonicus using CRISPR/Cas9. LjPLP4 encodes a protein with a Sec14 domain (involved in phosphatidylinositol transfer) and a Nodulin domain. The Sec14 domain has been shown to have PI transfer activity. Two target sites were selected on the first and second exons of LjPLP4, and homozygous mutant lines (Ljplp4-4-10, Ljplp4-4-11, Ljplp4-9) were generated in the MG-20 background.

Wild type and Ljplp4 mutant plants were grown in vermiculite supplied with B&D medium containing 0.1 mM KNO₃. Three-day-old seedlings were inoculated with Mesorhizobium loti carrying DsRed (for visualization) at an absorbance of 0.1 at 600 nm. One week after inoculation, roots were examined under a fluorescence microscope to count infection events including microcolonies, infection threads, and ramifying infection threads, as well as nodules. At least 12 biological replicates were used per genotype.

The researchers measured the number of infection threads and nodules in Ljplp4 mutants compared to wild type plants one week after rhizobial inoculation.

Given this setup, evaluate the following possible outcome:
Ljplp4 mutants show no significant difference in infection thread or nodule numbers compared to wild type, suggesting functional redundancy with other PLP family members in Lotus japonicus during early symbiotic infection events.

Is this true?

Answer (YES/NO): NO